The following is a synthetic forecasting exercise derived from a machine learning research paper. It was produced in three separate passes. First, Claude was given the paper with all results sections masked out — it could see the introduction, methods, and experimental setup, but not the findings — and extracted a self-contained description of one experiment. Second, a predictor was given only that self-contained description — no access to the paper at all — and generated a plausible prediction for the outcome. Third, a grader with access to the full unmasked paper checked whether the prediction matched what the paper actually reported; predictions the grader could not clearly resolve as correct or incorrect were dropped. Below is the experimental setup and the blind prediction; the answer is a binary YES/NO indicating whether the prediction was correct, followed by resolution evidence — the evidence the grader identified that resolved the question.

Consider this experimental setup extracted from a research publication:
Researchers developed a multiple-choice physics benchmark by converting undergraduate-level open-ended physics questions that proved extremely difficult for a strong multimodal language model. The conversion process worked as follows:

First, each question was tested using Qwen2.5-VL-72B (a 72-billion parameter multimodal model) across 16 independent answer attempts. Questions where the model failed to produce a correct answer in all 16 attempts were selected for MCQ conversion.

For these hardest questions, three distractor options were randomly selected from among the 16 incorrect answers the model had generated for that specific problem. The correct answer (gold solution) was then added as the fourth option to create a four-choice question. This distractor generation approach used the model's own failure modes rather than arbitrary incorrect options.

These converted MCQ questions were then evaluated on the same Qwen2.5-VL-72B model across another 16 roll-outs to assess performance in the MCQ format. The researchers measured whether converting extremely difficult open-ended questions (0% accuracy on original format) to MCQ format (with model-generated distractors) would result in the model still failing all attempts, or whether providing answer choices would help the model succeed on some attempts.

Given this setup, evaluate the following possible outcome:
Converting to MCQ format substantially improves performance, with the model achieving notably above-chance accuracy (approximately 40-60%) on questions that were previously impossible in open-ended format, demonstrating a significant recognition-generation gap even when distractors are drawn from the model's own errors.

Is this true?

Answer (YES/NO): NO